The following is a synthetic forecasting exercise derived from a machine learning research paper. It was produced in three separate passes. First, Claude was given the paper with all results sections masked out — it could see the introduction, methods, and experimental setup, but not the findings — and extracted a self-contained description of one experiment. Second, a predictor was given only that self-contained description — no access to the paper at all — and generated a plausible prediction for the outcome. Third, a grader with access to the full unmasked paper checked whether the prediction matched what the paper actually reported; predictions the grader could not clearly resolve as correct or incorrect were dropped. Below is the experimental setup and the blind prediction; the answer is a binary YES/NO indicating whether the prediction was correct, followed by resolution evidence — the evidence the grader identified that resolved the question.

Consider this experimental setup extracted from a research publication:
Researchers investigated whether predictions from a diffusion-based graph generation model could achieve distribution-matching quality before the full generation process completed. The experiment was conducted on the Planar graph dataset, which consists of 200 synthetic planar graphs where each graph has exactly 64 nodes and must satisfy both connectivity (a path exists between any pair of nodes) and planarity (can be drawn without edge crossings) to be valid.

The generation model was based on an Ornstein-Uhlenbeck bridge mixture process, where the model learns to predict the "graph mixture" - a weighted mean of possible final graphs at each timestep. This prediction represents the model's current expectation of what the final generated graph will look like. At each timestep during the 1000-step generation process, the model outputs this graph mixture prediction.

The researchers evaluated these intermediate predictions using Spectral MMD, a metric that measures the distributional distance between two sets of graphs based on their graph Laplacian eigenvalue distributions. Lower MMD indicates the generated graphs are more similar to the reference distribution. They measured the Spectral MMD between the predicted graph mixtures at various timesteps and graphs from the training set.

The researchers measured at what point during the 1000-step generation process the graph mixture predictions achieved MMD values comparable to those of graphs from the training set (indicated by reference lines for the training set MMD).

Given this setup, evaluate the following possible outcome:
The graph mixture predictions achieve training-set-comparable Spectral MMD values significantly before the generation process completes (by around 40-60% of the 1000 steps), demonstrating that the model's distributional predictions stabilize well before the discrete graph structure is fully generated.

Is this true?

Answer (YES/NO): NO